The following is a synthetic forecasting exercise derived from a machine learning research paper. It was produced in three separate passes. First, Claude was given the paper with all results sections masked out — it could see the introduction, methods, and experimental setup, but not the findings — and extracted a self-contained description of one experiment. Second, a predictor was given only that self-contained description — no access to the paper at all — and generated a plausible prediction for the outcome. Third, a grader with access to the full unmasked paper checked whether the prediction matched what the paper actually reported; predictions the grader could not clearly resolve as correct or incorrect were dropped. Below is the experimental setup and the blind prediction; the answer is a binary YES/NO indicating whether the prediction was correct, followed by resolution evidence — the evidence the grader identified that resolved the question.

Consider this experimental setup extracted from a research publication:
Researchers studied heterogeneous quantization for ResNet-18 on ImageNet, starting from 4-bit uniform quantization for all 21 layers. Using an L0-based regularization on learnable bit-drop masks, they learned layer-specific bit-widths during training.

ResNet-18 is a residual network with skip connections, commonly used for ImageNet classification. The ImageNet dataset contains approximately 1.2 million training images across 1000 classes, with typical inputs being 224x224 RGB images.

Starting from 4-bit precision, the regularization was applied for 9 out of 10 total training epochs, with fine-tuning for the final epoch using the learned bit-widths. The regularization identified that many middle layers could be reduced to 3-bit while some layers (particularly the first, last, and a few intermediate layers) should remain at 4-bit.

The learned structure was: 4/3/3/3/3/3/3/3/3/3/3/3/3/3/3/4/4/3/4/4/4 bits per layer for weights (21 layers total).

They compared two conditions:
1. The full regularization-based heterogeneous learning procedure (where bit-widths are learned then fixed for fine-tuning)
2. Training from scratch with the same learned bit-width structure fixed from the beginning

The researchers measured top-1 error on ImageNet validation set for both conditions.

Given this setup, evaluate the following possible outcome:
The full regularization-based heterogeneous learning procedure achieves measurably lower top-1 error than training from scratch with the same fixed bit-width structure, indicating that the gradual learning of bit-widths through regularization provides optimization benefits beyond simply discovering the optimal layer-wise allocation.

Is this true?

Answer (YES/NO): YES